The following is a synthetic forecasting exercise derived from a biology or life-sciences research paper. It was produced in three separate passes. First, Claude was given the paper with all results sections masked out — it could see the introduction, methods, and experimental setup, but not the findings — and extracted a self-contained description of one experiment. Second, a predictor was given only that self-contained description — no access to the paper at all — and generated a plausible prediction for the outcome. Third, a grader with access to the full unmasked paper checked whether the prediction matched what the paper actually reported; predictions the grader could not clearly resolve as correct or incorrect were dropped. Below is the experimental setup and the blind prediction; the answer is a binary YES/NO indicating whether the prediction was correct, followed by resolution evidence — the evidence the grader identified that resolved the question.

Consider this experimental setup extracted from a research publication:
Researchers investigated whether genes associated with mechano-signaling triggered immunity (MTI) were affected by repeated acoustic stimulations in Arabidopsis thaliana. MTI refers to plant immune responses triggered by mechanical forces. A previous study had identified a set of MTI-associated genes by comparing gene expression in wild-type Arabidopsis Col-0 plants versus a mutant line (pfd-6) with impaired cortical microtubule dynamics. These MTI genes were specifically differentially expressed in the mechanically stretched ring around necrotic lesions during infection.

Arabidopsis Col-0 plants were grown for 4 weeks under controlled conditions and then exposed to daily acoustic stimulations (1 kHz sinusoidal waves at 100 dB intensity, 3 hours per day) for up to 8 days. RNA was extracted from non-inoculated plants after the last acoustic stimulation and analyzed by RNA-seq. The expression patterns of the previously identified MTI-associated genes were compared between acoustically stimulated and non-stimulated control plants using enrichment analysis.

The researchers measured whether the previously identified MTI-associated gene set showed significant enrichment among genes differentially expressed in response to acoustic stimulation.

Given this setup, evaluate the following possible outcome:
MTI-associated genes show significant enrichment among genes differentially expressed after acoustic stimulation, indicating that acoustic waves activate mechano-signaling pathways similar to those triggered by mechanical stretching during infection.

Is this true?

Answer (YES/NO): YES